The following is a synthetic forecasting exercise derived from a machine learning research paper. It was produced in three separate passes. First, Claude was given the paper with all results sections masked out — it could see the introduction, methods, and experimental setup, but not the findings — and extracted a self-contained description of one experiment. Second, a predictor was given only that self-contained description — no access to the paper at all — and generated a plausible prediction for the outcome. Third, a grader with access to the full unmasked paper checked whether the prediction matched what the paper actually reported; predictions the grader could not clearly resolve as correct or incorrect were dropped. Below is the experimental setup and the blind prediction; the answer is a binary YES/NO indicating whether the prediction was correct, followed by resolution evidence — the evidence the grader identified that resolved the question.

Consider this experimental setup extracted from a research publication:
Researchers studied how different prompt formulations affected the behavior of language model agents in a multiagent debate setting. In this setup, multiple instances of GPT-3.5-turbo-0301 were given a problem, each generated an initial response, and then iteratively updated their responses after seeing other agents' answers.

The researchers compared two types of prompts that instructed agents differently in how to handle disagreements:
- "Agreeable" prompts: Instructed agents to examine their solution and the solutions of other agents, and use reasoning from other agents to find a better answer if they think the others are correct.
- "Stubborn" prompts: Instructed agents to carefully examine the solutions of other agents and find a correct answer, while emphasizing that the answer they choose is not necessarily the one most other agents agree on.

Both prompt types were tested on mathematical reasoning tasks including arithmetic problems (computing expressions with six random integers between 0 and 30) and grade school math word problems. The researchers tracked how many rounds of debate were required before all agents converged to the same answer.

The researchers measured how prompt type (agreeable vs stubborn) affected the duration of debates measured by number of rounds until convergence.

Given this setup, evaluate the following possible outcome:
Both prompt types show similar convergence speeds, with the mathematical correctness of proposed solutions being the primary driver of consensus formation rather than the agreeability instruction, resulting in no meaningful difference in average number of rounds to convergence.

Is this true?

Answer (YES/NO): NO